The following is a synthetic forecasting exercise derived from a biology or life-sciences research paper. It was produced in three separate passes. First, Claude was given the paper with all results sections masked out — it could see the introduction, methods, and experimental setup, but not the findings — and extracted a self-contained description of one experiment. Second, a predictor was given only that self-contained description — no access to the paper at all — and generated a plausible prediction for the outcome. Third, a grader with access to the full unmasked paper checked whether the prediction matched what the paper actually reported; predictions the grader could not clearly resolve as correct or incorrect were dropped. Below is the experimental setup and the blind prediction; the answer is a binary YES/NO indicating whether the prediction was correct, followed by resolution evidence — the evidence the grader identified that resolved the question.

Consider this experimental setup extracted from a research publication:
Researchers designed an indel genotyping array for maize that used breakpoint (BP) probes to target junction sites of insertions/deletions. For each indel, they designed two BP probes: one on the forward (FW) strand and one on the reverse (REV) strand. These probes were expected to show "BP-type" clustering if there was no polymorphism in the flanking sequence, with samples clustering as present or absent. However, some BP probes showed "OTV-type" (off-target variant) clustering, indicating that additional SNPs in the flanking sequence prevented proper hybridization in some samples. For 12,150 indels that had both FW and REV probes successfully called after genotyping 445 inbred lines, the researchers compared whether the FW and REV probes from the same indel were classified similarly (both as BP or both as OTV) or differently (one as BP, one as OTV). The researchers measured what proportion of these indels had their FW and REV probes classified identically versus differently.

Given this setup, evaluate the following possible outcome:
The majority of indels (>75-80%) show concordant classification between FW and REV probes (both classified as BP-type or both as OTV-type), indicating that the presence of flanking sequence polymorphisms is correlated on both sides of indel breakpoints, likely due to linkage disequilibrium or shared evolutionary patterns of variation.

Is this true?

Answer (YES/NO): NO